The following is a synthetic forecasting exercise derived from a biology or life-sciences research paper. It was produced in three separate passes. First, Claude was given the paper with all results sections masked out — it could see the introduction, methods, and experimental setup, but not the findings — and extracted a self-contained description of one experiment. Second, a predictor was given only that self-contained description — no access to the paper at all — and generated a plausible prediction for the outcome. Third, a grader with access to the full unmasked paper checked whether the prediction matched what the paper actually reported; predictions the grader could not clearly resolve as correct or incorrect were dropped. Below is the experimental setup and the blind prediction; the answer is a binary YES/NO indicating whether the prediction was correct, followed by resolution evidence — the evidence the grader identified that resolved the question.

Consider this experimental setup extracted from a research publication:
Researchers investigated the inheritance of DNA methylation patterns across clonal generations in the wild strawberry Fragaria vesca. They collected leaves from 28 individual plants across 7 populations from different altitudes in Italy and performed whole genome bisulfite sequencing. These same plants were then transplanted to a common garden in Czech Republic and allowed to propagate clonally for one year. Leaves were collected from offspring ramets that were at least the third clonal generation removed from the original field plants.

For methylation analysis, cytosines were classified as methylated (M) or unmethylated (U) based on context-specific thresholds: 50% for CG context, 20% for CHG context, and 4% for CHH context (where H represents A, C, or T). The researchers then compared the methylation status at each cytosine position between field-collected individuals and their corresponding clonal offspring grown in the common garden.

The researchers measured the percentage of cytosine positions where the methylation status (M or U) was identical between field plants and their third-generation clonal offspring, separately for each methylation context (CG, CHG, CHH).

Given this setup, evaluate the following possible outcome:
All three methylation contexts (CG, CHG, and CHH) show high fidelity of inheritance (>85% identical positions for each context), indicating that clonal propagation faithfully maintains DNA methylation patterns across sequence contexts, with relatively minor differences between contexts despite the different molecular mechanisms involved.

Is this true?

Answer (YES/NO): NO